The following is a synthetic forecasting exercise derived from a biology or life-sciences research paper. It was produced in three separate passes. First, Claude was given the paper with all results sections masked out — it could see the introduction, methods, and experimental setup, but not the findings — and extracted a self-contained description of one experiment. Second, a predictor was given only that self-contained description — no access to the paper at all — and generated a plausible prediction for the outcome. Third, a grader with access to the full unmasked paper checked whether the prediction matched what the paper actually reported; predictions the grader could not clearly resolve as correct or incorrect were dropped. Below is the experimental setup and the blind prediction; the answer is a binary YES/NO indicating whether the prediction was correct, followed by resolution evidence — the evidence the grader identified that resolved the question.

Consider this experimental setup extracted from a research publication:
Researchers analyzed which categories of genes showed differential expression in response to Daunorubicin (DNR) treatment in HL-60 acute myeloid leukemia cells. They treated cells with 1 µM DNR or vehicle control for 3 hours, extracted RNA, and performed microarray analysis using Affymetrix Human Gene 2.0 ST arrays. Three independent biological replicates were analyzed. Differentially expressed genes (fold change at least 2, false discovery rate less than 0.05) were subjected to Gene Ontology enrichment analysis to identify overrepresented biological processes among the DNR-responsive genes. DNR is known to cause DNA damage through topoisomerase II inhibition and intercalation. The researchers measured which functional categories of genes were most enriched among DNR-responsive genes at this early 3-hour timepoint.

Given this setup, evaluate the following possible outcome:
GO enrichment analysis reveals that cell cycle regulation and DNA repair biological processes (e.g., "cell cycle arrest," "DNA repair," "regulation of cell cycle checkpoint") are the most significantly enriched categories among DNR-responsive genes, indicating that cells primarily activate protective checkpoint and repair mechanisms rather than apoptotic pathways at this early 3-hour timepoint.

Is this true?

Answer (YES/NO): NO